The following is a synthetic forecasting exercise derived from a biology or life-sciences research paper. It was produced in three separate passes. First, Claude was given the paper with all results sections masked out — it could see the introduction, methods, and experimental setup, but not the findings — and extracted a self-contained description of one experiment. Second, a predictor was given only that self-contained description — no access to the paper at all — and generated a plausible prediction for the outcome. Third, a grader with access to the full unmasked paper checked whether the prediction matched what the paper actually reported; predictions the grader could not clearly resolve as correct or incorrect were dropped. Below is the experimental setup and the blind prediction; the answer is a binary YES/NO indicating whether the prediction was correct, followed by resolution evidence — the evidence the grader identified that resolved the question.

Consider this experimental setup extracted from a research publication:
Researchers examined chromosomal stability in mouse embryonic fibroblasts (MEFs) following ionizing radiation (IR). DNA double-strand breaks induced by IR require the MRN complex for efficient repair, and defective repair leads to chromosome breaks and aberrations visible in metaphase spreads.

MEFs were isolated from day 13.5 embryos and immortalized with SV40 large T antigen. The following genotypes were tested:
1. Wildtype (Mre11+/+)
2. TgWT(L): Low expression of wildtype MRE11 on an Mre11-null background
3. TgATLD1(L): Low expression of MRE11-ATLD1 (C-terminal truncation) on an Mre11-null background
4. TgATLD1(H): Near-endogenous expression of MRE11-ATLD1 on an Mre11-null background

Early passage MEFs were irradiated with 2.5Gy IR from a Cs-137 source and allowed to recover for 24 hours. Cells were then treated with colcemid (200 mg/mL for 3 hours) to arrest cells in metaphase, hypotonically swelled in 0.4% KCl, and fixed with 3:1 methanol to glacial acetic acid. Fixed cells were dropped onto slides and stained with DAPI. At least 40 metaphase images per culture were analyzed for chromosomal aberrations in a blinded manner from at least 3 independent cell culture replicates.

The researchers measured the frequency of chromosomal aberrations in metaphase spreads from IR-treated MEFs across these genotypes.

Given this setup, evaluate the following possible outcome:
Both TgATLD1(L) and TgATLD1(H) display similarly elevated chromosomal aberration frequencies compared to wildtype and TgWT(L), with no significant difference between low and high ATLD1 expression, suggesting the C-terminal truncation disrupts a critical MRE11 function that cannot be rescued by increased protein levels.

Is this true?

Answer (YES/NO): NO